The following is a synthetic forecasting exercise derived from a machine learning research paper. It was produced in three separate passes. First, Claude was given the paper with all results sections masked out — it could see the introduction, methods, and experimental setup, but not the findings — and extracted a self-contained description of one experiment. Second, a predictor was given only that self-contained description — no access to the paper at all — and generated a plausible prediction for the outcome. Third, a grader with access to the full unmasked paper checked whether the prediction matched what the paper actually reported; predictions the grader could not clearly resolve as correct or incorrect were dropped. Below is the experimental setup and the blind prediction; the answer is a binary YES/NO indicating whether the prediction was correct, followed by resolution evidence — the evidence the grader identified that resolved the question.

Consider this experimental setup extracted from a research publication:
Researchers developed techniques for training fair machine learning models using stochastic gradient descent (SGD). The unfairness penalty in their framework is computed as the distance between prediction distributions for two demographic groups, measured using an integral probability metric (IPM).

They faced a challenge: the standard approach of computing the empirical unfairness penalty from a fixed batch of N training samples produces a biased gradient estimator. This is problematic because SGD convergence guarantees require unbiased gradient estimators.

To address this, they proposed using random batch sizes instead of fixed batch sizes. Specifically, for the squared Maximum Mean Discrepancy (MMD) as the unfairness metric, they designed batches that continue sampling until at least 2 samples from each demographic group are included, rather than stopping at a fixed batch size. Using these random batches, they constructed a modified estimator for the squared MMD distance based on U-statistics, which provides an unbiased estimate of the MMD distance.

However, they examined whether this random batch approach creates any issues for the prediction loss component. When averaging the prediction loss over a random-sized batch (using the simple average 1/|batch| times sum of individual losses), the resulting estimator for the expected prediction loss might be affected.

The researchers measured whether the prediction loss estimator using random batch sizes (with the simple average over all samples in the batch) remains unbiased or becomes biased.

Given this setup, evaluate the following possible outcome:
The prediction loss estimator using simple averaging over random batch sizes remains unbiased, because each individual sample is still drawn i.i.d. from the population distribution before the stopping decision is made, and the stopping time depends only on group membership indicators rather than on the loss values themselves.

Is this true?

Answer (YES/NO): NO